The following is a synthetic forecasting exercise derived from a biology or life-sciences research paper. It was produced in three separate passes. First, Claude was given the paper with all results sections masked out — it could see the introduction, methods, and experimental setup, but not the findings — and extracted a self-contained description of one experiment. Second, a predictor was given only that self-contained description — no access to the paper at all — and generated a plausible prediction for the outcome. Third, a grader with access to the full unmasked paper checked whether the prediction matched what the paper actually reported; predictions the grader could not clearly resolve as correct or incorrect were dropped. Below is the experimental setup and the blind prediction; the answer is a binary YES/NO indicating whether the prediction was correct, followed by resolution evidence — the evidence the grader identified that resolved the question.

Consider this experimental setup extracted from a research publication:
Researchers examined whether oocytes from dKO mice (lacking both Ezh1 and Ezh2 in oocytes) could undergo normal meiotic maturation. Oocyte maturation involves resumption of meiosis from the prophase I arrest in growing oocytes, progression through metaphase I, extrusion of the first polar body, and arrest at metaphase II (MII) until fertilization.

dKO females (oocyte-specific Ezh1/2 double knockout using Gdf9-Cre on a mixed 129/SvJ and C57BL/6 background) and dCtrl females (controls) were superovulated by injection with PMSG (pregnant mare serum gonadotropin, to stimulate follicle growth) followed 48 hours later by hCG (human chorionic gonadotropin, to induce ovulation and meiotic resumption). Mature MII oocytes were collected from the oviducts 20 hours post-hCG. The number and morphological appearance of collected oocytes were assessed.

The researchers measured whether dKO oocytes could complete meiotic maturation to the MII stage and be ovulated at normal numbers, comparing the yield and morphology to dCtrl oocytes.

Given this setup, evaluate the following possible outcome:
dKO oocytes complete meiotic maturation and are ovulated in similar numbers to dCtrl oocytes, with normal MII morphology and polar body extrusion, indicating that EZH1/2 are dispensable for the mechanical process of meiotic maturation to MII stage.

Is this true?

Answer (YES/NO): NO